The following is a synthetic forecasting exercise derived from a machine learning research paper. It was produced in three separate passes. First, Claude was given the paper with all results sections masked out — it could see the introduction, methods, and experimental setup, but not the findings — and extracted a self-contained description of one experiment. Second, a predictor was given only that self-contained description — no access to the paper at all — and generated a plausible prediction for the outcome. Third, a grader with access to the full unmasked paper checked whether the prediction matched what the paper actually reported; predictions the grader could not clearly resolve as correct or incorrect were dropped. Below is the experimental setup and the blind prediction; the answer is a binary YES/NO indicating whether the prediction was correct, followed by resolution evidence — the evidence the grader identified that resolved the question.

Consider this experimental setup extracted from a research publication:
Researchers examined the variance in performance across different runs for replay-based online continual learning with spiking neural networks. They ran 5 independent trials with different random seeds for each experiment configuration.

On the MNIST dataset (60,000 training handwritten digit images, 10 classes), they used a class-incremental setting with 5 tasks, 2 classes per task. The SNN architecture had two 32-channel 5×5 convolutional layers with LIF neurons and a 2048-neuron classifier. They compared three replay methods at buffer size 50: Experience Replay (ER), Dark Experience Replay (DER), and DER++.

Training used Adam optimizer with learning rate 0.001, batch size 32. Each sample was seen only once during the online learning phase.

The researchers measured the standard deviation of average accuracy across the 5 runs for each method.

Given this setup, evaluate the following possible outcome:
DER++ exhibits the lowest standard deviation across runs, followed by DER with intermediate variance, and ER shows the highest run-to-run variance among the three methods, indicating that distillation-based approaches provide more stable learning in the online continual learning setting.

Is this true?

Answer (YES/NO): NO